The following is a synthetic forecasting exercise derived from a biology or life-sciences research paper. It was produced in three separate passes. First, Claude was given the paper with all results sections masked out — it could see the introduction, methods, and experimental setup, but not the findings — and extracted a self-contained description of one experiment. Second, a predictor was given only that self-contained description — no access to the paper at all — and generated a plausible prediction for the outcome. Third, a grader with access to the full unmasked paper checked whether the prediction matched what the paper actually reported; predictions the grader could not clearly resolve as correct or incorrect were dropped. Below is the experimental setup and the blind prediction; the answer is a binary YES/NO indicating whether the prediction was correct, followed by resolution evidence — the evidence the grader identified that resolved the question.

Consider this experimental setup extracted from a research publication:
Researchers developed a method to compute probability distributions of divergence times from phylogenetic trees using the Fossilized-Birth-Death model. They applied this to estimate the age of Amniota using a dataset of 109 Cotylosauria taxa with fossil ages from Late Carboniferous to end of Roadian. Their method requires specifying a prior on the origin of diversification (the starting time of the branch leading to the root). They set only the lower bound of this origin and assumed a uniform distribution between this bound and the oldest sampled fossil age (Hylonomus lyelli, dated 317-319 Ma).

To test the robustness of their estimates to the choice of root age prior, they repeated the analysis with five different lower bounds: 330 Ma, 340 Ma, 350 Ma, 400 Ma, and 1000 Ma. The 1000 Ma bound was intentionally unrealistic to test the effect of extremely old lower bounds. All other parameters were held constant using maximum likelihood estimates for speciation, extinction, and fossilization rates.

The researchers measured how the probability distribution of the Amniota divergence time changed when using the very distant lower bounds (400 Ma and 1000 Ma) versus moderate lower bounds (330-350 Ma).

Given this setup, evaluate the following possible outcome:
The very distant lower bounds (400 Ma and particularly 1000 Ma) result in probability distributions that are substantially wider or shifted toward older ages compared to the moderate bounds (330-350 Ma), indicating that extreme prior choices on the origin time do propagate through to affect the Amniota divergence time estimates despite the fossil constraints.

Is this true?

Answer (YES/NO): NO